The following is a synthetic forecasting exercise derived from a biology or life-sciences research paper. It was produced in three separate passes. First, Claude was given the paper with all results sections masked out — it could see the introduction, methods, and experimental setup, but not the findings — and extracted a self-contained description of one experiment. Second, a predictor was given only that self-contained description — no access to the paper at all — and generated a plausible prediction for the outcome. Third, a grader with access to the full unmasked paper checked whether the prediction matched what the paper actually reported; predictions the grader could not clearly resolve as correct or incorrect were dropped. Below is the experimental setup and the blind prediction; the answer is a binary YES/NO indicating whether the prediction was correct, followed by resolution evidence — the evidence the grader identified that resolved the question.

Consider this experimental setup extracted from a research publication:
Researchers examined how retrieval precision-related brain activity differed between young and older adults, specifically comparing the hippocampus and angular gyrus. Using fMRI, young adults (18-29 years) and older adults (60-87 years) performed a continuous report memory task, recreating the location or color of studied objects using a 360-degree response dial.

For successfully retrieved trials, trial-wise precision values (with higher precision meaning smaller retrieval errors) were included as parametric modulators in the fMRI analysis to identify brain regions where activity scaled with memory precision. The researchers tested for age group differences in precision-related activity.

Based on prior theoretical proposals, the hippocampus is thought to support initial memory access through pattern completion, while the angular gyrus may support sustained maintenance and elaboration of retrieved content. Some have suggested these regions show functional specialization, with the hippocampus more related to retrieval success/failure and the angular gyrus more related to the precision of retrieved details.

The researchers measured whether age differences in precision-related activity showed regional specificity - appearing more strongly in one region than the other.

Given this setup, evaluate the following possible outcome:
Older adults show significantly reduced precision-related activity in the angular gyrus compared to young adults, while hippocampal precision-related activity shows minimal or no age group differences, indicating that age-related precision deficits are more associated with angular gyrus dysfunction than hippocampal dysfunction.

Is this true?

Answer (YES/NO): YES